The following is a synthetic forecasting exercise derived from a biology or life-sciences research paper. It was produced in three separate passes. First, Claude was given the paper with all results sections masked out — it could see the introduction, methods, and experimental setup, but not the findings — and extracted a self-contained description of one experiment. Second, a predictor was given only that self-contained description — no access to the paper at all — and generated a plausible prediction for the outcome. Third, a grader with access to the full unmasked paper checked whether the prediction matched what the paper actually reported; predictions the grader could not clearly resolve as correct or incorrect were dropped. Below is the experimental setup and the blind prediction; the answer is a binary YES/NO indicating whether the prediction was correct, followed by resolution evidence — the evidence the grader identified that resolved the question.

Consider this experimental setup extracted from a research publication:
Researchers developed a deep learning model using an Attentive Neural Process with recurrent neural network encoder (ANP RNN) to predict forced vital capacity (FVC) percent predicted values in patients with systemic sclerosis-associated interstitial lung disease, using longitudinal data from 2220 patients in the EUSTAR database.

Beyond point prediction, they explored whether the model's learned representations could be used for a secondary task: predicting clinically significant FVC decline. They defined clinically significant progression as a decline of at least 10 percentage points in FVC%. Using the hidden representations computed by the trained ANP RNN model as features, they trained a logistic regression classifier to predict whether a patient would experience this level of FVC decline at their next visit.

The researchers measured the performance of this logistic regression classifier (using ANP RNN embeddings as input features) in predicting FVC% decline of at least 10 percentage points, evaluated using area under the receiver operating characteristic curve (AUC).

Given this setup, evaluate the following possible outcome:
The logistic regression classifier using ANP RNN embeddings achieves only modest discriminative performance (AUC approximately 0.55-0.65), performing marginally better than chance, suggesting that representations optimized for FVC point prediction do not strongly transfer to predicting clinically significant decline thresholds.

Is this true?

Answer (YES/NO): NO